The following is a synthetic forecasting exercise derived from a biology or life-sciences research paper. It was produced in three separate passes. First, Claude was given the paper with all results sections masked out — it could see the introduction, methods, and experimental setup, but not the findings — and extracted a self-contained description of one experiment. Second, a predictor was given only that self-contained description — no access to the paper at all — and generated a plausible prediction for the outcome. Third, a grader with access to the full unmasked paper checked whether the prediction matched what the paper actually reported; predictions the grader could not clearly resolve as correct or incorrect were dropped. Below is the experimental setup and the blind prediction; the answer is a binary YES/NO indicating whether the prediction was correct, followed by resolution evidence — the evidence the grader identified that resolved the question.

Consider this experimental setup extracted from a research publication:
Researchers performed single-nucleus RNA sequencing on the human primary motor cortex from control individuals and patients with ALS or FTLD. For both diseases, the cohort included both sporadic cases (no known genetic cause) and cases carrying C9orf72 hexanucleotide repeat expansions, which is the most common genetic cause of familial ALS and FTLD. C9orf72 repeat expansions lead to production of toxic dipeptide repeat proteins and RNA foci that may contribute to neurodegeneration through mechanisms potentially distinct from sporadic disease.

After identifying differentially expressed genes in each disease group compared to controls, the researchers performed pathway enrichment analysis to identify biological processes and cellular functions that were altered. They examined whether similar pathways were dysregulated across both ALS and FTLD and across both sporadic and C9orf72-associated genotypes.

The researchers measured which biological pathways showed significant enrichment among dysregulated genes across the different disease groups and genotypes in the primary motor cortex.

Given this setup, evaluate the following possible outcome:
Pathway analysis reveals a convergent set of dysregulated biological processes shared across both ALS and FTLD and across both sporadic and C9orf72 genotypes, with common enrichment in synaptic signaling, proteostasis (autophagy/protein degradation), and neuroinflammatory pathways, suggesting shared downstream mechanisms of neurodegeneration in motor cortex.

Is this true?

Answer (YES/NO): NO